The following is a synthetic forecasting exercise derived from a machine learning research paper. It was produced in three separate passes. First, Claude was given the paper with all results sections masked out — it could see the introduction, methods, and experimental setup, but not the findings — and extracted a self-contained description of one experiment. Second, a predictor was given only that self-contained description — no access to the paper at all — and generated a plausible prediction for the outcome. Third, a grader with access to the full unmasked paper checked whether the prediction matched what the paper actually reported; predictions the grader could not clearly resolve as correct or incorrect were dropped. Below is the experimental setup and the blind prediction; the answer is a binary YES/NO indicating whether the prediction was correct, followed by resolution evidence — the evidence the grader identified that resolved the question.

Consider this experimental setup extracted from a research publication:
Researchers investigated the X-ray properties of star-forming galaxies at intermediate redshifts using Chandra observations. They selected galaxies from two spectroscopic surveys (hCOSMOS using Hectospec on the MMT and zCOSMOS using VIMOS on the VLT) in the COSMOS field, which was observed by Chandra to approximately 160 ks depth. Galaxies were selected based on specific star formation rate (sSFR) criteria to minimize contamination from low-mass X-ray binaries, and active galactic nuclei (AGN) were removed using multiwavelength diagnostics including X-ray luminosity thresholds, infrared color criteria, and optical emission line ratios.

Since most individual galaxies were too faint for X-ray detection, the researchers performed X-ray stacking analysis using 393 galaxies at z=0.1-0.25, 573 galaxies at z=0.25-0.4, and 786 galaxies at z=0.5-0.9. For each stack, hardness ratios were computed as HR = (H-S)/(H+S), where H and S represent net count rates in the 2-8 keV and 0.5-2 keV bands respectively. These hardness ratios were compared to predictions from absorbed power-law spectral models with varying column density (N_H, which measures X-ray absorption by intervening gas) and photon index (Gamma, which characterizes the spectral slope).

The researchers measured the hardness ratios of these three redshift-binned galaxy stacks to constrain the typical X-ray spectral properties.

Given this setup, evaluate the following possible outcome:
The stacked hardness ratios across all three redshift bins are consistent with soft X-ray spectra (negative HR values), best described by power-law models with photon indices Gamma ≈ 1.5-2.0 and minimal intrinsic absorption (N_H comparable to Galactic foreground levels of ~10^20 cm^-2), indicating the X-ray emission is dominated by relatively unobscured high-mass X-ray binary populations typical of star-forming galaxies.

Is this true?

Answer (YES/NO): NO